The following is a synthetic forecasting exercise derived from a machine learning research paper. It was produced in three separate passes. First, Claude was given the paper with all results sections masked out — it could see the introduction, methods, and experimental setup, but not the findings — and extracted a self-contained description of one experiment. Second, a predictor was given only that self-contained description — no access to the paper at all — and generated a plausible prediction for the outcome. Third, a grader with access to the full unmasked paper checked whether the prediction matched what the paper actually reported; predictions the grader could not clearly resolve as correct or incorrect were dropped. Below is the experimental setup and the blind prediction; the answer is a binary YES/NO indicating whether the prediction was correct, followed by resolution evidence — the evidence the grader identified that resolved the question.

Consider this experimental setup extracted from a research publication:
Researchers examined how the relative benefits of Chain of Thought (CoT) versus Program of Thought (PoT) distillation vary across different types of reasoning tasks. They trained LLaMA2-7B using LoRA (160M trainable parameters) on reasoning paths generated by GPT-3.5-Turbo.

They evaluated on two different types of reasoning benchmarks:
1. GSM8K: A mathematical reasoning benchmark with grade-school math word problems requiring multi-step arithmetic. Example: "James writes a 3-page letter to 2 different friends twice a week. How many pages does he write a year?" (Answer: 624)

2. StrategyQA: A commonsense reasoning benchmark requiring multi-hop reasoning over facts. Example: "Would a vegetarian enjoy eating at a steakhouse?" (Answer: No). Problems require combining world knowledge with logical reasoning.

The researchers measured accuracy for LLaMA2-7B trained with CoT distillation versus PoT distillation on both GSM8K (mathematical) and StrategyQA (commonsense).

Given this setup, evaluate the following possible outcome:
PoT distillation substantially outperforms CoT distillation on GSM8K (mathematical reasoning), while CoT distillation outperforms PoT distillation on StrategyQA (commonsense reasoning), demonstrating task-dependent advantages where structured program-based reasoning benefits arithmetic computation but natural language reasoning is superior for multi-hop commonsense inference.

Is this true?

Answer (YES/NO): NO